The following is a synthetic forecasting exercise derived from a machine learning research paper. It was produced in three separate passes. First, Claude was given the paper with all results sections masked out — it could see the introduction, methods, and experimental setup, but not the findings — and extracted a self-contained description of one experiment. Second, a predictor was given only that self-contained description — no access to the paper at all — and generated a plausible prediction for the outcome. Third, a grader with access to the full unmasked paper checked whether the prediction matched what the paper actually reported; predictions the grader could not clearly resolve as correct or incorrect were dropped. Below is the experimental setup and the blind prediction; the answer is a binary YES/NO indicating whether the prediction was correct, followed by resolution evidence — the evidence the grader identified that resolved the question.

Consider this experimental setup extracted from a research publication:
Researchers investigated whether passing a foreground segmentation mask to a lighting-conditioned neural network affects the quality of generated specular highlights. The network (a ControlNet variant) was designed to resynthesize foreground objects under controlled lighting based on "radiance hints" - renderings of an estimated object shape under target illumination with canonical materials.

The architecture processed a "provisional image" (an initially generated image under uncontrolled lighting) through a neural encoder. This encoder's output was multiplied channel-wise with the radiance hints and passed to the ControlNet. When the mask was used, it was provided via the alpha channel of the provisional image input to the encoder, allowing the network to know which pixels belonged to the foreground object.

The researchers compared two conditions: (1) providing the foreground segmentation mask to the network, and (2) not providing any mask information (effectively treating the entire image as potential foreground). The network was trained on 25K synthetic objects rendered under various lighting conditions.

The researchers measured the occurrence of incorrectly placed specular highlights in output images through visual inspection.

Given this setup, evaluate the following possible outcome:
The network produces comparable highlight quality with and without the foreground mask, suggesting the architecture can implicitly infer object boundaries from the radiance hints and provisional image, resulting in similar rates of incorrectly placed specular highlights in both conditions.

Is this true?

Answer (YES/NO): NO